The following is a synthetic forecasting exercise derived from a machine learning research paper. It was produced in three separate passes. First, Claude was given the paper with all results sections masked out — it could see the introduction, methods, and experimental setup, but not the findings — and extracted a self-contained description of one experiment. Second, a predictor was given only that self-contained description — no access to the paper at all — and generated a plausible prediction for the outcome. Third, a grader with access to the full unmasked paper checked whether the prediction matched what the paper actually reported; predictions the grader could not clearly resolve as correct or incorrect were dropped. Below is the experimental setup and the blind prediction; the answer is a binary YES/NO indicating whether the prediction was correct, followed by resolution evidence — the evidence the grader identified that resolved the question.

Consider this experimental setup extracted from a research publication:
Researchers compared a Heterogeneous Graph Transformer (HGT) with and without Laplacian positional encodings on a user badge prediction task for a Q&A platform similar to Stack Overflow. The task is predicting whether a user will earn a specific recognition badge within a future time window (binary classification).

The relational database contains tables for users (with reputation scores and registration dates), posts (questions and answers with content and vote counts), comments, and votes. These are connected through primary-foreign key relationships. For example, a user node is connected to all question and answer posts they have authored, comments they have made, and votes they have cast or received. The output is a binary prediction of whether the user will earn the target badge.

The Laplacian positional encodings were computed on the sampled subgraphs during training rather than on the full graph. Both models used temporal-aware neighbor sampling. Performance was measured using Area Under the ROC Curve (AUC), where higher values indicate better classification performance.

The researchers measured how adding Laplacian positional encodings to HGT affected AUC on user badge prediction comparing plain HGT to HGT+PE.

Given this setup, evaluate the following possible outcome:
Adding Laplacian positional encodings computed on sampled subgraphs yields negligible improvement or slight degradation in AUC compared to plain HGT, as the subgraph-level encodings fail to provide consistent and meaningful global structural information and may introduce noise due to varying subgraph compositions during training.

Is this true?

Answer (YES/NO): YES